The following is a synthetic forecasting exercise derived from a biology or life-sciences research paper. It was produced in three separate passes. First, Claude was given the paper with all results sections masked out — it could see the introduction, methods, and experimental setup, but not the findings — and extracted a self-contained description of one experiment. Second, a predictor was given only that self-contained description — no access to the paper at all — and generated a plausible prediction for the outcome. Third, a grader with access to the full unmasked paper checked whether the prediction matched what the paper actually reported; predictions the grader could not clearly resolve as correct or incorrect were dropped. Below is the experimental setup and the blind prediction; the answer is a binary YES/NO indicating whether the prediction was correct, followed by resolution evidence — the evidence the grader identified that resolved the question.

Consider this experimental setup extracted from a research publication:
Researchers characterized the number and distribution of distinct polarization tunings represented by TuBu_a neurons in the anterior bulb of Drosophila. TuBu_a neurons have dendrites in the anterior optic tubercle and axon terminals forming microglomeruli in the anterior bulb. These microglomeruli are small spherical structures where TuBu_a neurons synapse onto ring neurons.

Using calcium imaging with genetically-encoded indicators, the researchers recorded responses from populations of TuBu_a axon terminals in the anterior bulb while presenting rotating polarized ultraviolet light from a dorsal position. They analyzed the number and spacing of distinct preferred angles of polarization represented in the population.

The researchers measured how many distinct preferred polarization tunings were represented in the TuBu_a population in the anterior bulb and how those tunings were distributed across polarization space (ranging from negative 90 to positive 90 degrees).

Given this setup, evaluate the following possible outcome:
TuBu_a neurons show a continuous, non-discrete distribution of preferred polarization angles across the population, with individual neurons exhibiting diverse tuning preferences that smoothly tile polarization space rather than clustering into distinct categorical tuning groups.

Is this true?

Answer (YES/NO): NO